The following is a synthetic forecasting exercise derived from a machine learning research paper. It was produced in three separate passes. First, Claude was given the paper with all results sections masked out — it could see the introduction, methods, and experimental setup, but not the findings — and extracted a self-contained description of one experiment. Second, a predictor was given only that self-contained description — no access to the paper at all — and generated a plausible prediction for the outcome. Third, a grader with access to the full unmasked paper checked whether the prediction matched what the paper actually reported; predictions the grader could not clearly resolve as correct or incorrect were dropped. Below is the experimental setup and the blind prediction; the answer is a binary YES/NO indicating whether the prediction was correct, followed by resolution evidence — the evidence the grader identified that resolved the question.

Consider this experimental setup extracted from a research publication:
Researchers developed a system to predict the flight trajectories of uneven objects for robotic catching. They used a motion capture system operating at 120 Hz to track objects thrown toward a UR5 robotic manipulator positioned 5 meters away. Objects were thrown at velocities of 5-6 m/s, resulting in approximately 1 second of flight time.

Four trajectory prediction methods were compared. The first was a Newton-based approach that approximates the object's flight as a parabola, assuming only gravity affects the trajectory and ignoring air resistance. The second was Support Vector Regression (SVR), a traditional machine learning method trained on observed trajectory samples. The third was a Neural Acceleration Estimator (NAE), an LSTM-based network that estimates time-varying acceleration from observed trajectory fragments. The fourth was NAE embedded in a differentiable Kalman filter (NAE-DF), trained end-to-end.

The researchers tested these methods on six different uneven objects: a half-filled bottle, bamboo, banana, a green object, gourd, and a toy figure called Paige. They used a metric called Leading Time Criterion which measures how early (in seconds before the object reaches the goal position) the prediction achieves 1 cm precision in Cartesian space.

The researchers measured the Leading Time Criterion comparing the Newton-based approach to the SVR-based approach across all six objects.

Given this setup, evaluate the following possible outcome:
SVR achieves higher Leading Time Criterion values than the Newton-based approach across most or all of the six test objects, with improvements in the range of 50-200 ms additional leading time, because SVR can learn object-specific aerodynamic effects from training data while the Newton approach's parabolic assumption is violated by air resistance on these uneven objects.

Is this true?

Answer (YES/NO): NO